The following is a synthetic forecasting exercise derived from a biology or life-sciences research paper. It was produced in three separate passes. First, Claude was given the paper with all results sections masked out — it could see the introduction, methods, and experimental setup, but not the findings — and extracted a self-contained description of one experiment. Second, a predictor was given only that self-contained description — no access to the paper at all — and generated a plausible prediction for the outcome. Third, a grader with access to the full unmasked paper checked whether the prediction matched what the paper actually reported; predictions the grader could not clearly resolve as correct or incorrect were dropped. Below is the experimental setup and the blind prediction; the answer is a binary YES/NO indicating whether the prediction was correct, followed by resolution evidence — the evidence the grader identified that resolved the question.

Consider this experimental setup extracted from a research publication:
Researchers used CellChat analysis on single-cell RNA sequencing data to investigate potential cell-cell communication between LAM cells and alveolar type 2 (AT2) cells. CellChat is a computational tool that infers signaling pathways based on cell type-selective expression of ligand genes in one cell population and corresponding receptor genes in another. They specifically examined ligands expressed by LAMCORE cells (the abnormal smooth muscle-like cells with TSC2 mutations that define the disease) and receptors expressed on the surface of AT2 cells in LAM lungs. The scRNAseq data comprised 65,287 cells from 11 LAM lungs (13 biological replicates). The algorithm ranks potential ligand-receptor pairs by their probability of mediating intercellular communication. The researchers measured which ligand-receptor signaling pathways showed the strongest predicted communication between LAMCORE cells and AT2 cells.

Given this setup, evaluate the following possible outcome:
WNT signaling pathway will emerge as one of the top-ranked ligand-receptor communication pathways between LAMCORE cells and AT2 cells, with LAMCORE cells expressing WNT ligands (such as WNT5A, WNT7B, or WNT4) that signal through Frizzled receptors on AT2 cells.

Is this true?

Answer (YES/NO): NO